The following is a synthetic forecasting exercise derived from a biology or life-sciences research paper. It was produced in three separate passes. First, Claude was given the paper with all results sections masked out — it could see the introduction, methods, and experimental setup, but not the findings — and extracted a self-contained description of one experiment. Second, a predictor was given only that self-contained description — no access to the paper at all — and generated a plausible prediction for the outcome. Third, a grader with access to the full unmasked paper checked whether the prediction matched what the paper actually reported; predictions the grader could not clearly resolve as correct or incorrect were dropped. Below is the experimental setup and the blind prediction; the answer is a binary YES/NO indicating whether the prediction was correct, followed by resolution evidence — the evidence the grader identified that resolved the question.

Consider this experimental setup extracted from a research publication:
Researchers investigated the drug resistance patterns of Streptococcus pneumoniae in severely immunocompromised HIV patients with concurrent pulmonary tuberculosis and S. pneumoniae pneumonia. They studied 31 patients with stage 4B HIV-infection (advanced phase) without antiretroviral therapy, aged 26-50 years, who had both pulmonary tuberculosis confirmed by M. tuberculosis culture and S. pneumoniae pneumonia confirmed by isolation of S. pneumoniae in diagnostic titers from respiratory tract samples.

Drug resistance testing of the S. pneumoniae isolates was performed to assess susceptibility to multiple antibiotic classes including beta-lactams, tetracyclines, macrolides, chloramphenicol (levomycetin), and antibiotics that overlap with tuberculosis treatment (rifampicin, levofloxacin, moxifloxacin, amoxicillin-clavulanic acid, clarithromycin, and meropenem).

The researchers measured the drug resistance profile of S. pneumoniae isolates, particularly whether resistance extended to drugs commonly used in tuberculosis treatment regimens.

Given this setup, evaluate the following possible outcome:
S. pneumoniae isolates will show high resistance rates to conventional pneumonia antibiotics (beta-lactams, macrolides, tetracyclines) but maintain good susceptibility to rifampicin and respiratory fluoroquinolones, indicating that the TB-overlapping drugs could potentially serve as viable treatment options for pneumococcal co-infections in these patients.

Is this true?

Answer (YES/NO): NO